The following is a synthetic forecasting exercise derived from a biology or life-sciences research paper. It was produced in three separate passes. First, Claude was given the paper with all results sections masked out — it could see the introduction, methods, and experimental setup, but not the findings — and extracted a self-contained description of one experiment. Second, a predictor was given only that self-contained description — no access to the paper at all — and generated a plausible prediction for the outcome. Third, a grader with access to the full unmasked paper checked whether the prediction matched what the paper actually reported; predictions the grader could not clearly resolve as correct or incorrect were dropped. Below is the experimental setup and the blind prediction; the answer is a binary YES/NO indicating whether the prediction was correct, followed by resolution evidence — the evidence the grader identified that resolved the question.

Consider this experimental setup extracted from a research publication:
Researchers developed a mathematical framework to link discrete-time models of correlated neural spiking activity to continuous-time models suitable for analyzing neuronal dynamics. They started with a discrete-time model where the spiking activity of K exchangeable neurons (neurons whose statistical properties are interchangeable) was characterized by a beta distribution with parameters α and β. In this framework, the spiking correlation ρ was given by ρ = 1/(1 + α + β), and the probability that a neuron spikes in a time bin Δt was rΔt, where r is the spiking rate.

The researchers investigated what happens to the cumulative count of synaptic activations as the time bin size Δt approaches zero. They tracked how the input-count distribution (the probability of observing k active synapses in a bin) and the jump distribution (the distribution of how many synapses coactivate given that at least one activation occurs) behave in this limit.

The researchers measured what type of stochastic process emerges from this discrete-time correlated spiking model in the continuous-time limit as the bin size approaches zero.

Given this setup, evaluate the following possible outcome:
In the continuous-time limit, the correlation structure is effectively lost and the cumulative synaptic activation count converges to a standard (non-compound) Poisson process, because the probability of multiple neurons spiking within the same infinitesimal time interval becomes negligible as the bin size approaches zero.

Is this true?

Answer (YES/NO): NO